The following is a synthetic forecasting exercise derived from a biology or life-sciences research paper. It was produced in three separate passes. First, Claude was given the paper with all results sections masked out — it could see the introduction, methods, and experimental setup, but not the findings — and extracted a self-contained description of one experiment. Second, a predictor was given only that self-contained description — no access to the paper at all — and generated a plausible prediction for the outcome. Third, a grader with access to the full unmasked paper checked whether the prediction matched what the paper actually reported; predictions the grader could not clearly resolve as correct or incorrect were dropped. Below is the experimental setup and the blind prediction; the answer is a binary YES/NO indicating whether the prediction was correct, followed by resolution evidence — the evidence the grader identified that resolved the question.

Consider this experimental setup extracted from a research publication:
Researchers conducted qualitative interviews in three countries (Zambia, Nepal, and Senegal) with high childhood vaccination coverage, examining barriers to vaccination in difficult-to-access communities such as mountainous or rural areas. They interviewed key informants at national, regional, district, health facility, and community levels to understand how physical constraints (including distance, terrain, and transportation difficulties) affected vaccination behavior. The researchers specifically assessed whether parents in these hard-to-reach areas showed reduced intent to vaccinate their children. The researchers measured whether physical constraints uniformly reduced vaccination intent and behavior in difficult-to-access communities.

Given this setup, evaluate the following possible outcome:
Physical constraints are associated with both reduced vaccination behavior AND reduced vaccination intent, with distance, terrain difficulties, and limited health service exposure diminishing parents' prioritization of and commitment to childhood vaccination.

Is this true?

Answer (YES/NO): NO